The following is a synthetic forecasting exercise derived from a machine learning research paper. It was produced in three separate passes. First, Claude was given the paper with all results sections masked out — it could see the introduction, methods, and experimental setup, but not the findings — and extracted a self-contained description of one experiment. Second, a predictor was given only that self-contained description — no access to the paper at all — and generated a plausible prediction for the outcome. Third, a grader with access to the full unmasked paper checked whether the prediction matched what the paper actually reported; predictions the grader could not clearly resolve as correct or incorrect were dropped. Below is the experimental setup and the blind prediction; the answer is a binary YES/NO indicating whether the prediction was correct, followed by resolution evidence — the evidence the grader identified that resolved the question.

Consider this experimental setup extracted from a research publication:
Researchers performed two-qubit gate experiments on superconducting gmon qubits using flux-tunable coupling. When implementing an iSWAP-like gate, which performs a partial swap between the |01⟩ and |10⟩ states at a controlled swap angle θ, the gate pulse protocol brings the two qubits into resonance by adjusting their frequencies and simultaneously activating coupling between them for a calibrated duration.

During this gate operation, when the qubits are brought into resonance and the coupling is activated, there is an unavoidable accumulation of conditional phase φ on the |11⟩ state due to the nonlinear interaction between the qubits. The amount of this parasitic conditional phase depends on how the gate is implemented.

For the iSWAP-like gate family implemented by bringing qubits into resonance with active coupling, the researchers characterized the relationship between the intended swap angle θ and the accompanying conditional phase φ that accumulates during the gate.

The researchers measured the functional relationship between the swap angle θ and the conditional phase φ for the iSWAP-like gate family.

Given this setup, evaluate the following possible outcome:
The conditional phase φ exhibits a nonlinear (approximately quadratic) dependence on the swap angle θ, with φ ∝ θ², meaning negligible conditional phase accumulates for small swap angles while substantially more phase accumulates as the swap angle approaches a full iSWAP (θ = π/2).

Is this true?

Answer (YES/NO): YES